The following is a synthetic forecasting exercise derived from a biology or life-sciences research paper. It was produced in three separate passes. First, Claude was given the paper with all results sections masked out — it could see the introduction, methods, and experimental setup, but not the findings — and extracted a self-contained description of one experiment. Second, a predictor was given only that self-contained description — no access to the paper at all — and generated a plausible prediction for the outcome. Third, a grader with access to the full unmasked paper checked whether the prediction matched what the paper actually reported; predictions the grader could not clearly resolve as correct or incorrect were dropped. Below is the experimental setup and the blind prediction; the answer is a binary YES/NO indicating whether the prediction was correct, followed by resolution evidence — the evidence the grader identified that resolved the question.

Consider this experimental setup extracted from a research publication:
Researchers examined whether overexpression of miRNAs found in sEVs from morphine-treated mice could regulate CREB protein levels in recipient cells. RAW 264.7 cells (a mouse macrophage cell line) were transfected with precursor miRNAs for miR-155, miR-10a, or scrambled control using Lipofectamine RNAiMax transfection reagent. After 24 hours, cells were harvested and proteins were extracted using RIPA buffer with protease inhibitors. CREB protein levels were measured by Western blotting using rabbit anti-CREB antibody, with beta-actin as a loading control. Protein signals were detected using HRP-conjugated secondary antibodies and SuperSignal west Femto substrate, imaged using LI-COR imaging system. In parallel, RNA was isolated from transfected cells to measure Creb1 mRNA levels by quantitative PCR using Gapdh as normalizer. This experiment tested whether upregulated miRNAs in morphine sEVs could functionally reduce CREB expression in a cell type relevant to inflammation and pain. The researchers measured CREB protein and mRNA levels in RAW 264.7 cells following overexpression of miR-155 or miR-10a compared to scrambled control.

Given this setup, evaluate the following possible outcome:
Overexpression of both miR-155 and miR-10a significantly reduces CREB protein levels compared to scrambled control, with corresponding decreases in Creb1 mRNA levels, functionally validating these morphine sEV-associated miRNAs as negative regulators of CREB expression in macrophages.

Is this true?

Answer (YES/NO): YES